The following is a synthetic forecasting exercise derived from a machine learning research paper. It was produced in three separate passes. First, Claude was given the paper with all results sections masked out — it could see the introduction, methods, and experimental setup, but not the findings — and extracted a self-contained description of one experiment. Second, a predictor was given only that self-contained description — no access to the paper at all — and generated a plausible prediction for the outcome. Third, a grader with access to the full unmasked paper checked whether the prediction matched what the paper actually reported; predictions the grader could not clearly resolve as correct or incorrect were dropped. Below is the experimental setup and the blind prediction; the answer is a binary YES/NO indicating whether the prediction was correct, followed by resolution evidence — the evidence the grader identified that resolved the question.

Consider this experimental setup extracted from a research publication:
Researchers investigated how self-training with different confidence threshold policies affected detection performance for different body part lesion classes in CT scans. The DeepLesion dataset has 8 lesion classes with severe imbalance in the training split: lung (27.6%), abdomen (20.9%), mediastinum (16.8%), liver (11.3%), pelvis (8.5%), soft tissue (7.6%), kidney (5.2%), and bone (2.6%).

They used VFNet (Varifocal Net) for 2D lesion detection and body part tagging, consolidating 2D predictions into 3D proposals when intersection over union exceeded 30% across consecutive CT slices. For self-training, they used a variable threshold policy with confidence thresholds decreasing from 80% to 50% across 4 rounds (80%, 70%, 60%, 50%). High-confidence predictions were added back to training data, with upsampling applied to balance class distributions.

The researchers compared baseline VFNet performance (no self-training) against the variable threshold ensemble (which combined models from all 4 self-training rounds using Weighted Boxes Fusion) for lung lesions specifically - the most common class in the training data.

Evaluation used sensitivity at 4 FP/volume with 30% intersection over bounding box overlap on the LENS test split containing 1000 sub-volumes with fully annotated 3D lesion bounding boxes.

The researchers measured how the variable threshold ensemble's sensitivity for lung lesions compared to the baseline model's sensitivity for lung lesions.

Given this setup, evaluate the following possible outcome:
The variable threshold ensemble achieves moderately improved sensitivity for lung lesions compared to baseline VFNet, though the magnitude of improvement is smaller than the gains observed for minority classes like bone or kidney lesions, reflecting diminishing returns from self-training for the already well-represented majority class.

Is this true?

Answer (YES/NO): NO